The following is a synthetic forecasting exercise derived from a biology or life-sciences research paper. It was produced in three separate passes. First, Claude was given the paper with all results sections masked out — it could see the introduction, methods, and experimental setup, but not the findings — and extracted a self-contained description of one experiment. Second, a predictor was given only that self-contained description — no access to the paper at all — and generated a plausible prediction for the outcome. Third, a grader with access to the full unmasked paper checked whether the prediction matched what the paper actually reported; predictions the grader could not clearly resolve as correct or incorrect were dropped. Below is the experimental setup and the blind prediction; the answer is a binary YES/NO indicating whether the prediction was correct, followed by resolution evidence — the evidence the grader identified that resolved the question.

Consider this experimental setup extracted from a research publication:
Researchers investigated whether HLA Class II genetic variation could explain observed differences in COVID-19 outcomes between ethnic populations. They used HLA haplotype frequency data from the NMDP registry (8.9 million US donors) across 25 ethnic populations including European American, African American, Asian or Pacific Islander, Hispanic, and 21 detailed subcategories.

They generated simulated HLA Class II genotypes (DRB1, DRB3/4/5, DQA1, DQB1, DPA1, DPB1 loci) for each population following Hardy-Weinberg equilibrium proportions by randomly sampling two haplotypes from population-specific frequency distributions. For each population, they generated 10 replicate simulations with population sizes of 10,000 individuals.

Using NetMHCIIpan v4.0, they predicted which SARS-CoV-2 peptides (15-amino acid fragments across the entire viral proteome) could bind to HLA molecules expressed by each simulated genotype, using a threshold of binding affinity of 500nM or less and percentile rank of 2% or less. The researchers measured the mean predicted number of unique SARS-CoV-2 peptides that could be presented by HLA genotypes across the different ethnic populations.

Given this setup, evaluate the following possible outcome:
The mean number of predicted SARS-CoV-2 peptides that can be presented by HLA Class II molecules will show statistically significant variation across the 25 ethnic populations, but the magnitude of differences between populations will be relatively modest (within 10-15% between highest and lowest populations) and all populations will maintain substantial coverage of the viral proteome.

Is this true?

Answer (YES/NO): NO